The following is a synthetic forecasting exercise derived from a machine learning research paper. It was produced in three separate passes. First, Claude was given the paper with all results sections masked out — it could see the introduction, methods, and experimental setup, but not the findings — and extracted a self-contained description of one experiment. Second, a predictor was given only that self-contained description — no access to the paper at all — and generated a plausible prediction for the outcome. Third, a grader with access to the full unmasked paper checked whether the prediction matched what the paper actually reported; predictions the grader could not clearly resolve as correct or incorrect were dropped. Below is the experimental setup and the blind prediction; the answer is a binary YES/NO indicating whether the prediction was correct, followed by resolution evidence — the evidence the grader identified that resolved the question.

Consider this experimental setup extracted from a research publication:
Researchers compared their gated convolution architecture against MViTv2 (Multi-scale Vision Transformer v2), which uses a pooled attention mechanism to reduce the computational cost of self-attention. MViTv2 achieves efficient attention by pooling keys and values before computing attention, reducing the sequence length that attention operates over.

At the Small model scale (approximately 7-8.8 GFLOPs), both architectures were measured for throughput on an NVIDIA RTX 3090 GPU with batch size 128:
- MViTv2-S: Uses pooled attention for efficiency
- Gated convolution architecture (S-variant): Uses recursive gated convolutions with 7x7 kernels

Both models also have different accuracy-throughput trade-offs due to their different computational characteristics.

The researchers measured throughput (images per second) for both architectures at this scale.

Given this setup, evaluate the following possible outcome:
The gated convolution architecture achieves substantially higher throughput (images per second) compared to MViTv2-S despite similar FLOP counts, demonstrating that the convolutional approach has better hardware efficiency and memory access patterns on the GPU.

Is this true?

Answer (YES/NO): NO